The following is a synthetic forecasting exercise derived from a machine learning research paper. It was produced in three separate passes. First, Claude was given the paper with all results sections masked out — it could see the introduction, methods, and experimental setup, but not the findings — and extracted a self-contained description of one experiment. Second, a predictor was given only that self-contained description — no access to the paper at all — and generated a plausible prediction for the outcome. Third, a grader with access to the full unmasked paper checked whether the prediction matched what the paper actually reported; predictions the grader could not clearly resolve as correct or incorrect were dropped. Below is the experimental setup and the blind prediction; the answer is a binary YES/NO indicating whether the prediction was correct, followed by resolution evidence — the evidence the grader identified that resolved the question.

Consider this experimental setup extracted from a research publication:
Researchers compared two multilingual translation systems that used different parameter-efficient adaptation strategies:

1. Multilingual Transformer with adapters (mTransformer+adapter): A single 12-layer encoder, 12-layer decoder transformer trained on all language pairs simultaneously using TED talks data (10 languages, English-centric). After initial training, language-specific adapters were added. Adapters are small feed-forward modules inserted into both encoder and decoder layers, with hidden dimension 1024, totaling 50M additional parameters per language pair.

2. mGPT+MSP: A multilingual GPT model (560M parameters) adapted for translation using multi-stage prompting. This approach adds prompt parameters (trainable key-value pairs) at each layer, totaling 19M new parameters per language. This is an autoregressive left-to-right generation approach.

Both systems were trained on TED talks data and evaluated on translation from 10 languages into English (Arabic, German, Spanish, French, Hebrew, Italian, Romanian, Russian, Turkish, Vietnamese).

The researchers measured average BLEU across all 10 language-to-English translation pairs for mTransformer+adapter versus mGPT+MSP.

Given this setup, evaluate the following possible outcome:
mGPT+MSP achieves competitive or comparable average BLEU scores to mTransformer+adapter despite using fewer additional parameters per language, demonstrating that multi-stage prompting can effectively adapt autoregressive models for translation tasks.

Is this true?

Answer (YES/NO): YES